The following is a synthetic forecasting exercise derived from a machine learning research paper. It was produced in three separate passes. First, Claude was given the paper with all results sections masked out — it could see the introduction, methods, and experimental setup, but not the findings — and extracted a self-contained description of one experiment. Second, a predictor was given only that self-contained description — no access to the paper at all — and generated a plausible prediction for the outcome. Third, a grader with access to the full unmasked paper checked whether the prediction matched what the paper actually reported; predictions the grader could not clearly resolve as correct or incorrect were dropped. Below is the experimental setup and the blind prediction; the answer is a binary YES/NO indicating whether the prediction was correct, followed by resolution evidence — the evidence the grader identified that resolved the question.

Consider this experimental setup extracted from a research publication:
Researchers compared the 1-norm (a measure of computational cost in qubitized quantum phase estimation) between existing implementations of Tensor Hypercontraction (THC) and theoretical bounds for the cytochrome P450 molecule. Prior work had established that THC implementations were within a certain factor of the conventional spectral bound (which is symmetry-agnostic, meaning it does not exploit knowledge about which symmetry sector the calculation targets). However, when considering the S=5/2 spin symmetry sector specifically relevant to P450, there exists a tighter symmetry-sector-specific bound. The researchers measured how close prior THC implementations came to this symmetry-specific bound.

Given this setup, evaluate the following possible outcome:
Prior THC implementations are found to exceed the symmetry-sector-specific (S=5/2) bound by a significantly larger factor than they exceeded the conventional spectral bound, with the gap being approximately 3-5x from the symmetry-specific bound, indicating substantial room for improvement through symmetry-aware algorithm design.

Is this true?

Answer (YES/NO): YES